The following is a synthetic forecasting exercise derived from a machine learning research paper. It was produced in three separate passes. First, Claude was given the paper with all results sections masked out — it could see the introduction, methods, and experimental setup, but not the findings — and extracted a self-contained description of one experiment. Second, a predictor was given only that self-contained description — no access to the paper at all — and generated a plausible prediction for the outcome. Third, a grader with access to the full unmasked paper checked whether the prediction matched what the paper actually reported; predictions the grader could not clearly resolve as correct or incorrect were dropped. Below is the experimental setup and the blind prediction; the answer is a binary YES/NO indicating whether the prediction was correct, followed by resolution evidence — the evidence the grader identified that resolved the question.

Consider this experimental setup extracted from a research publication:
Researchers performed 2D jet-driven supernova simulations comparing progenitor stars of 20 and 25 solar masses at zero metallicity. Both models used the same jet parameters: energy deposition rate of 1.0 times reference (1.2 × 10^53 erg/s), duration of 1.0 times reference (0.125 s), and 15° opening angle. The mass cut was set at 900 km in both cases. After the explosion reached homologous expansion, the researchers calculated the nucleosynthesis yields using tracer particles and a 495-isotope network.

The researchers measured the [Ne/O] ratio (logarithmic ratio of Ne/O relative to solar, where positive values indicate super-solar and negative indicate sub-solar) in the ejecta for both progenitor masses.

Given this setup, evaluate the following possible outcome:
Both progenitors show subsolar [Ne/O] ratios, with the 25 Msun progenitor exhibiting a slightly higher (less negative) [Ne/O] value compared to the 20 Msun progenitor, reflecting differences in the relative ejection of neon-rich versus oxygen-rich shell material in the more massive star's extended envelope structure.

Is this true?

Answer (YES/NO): NO